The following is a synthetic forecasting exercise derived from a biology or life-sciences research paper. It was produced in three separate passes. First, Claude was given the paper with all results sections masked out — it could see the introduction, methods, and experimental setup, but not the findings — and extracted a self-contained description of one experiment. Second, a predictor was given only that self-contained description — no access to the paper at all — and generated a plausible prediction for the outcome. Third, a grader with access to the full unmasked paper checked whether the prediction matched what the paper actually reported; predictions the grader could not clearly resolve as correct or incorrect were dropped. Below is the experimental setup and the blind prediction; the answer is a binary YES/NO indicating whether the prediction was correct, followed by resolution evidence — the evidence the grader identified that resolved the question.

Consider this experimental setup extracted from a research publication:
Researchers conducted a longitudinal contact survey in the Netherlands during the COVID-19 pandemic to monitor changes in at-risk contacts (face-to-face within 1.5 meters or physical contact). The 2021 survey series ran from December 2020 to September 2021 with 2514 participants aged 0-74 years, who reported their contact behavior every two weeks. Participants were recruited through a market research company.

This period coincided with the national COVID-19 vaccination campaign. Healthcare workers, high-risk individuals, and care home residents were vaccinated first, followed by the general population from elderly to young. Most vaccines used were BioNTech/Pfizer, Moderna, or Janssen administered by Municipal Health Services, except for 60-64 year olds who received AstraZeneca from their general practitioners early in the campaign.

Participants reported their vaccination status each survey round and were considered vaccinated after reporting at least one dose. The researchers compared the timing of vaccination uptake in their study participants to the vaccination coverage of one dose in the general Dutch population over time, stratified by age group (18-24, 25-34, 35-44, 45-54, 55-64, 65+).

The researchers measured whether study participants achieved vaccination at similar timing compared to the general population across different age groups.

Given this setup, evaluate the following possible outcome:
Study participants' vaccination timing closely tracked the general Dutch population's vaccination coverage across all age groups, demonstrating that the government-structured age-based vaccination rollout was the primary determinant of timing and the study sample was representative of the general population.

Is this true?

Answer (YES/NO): NO